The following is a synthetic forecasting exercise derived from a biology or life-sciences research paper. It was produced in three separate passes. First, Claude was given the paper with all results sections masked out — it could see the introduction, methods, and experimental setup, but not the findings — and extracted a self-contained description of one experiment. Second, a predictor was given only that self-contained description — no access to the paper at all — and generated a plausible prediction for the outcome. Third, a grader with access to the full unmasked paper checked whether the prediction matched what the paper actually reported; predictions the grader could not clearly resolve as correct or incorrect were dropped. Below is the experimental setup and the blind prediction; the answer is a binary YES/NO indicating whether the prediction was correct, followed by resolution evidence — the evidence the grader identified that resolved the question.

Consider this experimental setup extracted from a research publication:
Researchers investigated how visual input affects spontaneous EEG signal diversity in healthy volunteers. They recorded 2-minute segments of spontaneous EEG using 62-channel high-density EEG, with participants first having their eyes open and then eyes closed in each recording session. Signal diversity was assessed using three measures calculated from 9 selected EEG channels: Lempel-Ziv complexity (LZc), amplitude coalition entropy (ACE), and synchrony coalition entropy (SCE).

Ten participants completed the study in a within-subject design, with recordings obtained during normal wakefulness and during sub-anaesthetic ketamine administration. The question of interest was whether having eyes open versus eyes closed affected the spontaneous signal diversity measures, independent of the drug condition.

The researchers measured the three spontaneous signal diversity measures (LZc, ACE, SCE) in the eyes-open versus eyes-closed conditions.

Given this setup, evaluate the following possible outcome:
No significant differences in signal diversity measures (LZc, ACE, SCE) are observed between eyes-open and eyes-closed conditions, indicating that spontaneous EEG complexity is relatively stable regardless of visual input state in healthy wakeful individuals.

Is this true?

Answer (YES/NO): NO